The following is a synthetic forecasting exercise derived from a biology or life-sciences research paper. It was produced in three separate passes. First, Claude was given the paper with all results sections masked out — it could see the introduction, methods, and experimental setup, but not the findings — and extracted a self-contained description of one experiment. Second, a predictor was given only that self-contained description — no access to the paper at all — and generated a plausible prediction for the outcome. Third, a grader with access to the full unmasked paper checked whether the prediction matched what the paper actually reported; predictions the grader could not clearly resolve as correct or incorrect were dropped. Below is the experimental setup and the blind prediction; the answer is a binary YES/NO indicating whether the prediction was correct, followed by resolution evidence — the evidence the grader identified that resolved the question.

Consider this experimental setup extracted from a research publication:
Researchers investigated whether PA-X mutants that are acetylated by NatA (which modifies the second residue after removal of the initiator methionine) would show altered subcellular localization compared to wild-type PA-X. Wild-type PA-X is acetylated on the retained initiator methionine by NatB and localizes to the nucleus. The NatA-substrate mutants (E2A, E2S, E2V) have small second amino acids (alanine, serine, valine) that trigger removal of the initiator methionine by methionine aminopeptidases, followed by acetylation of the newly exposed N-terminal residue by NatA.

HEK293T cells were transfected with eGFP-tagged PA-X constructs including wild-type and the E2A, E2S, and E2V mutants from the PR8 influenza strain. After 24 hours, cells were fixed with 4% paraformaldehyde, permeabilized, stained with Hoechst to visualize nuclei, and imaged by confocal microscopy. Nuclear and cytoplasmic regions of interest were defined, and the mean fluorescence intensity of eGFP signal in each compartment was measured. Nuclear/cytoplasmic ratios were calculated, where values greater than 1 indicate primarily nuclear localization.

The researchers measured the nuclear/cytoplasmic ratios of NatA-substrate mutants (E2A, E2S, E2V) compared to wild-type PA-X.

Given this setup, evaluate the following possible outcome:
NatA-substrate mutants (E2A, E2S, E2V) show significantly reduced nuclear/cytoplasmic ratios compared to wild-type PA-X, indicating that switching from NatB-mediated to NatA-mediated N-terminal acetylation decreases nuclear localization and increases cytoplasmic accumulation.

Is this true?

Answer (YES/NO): NO